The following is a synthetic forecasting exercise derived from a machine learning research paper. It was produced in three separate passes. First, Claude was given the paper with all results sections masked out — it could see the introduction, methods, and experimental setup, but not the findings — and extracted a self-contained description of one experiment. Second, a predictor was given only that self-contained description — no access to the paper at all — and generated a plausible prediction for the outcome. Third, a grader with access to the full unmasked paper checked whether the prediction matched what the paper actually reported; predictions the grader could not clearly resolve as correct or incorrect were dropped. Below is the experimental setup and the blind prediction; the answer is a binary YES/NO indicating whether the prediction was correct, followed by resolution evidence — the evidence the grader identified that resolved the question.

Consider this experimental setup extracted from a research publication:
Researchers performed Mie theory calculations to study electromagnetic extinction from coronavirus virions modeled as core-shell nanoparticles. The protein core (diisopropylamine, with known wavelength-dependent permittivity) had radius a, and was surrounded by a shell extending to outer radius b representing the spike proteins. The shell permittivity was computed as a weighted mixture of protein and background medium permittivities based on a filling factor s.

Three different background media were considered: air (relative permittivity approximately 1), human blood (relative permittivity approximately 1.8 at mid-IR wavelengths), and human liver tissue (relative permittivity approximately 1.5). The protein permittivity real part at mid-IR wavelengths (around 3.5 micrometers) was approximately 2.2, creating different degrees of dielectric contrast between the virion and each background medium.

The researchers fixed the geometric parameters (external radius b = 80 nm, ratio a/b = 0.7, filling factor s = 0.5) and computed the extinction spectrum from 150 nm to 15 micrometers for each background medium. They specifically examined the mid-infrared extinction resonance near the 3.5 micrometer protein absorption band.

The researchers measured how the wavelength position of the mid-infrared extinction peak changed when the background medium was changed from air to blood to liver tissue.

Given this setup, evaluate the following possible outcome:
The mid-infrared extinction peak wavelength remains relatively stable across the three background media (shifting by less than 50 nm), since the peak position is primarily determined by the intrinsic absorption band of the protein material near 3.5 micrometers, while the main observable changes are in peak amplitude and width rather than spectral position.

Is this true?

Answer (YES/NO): YES